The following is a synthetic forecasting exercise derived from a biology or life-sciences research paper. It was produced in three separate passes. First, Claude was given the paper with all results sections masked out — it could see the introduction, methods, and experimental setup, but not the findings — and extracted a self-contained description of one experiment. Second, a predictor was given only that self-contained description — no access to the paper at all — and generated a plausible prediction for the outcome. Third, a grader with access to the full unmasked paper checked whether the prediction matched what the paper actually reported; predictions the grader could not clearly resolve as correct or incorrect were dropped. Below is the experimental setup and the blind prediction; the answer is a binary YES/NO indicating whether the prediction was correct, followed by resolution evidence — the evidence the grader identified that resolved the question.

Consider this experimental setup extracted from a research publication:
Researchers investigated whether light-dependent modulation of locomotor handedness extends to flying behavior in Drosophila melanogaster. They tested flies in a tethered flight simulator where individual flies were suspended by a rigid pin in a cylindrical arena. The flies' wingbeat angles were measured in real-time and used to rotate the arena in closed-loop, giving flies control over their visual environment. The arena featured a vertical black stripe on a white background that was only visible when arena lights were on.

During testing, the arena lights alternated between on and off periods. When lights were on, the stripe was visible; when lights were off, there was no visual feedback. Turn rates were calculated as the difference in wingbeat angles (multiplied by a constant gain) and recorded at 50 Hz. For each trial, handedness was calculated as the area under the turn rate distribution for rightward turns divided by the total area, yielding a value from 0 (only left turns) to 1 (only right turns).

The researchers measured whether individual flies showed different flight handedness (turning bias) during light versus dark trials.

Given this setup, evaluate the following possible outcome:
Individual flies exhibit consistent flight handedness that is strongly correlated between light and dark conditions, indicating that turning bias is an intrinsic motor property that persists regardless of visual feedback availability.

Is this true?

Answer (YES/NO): NO